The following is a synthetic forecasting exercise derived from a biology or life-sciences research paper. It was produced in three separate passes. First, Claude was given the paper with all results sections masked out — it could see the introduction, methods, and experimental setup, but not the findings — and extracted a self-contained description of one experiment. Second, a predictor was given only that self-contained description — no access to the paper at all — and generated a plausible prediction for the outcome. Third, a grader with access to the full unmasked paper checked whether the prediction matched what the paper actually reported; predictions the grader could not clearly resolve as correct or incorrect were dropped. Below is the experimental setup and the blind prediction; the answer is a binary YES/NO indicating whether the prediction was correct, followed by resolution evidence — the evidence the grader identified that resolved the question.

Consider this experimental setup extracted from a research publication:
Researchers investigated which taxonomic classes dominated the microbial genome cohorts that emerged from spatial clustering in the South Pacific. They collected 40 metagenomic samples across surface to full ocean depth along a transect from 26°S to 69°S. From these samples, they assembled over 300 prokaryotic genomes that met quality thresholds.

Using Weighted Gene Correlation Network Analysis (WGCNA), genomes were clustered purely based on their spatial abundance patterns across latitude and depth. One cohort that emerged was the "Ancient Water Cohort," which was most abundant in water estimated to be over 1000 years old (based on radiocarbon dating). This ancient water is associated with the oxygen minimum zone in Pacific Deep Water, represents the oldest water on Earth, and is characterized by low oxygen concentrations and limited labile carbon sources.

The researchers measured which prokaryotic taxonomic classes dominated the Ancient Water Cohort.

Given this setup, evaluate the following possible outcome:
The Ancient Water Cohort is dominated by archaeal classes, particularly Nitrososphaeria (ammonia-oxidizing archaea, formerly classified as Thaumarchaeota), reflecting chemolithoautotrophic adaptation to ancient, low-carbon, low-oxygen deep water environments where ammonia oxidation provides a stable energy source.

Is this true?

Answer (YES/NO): NO